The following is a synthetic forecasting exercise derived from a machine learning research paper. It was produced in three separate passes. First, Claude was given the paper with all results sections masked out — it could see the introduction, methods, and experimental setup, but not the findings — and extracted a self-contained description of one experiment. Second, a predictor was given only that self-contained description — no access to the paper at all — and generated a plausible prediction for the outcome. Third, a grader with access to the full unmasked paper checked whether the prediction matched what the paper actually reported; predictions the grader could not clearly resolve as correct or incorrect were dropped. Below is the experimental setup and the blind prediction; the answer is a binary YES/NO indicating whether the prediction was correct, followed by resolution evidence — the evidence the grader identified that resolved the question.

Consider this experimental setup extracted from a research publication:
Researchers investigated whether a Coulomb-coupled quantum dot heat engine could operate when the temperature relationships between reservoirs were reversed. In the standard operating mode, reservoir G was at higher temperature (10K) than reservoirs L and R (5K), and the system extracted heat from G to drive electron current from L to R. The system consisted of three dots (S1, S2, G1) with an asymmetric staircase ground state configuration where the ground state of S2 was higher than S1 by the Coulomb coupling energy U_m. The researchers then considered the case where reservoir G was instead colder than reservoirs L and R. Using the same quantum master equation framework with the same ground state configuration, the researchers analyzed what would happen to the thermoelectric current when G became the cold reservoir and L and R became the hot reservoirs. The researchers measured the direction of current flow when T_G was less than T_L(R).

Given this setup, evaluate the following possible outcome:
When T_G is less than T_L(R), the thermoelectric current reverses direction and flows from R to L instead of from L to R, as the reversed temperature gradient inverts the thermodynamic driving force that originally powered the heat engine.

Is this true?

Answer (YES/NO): YES